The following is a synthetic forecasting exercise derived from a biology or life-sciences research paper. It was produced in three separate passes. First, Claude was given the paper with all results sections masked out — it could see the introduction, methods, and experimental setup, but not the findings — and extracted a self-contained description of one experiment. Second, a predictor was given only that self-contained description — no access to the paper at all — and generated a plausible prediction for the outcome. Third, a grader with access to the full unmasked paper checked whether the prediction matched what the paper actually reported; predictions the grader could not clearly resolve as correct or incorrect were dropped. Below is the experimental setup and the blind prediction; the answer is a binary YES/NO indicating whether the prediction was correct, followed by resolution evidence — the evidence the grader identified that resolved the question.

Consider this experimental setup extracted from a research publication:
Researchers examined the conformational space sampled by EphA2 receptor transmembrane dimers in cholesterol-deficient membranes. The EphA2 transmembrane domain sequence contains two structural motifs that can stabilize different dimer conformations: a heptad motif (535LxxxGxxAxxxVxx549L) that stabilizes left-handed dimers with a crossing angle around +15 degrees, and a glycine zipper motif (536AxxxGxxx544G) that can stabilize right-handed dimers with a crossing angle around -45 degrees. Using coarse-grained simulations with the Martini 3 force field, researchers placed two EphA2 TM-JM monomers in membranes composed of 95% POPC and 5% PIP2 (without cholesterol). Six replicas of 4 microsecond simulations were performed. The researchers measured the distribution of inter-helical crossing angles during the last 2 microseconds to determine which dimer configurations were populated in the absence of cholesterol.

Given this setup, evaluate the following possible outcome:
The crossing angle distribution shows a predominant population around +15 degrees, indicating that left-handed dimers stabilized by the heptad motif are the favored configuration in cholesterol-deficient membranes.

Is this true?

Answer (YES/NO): NO